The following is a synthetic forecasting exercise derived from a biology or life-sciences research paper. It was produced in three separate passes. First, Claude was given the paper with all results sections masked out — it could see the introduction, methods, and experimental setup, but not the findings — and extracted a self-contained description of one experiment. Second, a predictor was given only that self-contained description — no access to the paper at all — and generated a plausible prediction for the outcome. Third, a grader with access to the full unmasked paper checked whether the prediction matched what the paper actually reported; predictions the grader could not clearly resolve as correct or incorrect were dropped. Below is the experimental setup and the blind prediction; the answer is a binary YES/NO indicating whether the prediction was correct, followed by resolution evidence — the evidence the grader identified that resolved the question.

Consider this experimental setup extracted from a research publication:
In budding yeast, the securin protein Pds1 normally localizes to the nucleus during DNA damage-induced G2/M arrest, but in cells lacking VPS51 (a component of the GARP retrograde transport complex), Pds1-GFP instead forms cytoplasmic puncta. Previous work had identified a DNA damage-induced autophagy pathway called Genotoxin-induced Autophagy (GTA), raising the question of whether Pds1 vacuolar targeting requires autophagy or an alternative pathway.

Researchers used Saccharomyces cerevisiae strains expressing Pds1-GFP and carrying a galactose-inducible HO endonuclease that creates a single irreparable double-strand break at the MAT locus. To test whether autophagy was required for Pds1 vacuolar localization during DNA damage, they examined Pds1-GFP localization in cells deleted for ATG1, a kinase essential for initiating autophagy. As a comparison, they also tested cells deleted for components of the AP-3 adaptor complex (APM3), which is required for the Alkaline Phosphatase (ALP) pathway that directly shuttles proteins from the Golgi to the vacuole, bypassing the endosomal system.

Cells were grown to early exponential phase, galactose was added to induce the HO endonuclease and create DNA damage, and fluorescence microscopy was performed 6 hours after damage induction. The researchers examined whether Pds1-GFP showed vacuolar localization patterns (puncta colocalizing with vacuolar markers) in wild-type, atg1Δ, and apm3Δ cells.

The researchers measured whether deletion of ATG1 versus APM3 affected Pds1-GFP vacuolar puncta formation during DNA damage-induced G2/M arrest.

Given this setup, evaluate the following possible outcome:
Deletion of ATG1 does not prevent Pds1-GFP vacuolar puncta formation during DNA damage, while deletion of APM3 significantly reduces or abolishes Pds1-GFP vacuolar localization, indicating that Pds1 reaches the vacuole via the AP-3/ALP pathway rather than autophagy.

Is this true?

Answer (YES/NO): YES